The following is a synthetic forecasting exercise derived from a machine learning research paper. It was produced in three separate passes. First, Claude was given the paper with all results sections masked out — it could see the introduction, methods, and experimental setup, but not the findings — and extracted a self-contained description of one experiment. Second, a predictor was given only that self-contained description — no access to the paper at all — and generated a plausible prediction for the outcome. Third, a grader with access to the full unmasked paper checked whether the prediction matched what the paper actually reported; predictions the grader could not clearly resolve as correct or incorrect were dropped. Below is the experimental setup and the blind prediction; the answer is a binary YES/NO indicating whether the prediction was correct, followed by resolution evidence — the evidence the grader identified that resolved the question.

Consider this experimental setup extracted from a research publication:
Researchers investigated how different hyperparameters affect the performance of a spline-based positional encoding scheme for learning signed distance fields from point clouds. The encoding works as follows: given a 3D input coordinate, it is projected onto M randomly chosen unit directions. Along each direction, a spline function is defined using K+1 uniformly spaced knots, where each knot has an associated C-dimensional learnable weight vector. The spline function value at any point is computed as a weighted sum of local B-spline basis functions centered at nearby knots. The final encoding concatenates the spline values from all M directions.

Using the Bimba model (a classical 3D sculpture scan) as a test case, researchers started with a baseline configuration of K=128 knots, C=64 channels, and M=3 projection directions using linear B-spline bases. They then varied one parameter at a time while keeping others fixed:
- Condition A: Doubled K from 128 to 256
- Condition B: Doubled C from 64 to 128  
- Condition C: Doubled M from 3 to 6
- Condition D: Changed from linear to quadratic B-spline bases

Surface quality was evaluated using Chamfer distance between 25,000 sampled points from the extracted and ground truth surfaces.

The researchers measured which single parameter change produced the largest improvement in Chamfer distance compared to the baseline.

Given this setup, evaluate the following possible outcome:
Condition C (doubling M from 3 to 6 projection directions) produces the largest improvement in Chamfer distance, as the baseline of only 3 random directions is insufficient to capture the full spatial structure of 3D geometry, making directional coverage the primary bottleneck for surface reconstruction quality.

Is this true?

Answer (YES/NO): NO